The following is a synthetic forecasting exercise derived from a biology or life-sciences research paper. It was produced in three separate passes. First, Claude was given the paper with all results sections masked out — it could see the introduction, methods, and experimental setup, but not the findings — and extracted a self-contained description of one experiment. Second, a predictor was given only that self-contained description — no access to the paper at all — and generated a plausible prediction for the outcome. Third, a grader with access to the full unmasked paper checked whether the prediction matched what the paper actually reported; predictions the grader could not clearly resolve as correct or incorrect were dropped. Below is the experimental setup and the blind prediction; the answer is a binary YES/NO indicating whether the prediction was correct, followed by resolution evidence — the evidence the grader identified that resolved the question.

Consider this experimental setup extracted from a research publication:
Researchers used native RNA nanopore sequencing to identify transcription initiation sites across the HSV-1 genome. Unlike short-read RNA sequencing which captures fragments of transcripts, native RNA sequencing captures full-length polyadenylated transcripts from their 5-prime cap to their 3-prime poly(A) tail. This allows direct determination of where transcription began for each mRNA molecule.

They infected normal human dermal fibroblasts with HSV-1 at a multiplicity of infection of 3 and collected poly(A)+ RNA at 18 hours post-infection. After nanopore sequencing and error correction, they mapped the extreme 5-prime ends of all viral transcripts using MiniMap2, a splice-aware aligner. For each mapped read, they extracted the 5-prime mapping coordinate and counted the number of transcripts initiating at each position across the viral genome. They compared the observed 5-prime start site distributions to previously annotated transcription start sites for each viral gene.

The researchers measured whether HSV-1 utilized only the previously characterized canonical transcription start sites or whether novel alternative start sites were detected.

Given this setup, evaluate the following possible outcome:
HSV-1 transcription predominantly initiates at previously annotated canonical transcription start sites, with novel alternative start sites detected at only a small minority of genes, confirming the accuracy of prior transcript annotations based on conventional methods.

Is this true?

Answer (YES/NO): NO